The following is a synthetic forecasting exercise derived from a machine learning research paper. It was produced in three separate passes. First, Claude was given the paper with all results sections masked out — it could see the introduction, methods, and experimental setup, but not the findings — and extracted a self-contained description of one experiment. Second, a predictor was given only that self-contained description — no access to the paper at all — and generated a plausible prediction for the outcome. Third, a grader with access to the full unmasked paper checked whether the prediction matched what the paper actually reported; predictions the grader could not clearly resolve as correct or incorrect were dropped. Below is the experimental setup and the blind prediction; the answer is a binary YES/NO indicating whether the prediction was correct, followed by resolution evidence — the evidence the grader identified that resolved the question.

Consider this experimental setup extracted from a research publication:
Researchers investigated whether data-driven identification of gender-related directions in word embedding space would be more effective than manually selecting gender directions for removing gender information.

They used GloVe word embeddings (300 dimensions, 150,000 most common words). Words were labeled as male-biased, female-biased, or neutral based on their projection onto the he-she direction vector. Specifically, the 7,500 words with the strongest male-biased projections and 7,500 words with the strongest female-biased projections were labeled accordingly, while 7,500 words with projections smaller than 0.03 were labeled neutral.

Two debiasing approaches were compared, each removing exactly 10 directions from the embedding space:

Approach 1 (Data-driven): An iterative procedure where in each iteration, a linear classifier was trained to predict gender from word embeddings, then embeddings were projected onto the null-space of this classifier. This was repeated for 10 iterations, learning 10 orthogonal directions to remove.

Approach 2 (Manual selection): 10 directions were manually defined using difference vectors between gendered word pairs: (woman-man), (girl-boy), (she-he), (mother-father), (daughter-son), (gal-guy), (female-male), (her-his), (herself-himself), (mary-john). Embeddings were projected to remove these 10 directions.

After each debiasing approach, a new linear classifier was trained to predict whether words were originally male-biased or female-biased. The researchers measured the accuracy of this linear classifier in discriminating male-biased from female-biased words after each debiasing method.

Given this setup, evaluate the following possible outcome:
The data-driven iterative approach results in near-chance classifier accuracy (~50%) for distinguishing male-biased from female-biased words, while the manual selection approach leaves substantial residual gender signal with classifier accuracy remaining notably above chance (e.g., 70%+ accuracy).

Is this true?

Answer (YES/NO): YES